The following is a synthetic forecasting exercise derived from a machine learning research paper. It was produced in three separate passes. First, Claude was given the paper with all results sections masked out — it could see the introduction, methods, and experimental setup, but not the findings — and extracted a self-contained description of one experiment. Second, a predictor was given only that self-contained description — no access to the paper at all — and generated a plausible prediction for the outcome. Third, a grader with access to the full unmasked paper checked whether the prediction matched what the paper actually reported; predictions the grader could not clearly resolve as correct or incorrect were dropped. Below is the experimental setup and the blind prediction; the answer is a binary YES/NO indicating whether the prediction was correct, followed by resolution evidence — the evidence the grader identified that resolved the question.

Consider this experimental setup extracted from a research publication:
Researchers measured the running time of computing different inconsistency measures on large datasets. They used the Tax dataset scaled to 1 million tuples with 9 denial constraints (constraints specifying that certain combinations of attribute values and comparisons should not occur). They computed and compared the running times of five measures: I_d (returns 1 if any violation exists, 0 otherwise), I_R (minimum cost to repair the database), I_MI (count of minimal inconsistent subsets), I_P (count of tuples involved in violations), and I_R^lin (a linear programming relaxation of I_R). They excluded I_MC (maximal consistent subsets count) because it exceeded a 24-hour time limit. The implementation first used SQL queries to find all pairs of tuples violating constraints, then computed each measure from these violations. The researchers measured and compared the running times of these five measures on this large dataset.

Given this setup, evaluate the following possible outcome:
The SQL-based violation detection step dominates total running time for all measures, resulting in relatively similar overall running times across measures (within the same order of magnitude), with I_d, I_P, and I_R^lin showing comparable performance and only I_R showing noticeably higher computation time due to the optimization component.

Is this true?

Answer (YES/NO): YES